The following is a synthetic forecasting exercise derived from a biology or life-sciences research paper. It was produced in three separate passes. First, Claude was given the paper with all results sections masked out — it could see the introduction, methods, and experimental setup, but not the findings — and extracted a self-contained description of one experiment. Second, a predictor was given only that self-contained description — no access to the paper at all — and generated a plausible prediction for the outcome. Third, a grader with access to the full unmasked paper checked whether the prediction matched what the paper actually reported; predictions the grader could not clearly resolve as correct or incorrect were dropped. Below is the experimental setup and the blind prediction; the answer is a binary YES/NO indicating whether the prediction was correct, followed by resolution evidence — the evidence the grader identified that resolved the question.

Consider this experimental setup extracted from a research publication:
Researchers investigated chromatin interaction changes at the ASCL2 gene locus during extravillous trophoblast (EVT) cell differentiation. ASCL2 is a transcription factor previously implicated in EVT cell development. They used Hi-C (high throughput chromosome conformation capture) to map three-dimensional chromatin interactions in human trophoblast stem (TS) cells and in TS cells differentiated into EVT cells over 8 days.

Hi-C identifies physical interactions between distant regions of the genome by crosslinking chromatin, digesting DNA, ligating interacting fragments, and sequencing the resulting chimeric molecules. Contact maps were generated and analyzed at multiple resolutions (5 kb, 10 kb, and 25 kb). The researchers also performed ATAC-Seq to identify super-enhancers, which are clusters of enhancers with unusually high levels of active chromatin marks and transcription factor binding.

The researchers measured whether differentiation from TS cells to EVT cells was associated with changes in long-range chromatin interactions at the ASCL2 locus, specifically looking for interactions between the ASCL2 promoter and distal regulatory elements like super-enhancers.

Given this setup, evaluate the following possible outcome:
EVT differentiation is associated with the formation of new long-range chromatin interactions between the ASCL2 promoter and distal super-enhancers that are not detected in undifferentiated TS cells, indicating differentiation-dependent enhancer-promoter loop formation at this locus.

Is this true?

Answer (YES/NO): YES